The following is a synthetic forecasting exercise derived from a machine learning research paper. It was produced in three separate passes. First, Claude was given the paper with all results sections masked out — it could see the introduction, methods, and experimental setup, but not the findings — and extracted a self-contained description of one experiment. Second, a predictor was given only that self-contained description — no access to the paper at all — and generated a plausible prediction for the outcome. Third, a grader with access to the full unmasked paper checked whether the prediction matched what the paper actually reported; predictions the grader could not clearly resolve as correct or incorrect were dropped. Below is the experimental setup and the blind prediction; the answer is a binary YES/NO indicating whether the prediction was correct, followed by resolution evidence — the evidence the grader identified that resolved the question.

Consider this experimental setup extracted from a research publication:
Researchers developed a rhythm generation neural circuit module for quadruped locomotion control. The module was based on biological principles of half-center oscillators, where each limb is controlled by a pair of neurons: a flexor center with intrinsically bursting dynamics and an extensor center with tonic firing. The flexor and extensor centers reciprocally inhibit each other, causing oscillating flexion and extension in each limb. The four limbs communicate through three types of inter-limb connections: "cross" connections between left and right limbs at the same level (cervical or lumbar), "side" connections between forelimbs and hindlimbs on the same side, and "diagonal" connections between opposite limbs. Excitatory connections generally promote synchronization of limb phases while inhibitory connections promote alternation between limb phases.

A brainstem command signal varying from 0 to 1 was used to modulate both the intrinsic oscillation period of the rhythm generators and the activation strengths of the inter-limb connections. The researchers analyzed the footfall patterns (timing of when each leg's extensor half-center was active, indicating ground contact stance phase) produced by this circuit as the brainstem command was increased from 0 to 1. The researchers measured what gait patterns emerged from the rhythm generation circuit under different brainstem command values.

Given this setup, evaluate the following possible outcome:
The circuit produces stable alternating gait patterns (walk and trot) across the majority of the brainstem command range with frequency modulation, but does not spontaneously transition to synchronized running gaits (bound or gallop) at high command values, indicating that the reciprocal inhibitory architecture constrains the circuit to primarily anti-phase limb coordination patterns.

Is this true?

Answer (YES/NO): NO